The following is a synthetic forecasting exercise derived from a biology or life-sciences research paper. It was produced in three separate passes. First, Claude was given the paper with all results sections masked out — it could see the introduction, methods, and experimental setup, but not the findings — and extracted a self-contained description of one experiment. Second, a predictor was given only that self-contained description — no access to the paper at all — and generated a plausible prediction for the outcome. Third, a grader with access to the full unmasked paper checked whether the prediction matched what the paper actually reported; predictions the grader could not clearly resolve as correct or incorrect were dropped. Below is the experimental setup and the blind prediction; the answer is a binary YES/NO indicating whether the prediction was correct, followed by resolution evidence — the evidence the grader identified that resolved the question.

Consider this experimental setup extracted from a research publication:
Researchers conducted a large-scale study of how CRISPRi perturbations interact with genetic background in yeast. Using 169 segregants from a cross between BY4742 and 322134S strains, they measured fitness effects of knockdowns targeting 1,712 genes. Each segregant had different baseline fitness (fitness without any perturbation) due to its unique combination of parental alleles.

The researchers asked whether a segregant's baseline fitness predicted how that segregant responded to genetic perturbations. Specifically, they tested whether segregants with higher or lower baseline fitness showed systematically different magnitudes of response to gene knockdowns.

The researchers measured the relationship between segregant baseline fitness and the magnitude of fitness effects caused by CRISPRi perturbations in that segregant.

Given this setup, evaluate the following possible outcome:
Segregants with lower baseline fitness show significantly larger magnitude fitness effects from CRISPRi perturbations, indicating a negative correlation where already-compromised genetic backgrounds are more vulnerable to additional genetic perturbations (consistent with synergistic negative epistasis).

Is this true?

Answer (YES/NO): NO